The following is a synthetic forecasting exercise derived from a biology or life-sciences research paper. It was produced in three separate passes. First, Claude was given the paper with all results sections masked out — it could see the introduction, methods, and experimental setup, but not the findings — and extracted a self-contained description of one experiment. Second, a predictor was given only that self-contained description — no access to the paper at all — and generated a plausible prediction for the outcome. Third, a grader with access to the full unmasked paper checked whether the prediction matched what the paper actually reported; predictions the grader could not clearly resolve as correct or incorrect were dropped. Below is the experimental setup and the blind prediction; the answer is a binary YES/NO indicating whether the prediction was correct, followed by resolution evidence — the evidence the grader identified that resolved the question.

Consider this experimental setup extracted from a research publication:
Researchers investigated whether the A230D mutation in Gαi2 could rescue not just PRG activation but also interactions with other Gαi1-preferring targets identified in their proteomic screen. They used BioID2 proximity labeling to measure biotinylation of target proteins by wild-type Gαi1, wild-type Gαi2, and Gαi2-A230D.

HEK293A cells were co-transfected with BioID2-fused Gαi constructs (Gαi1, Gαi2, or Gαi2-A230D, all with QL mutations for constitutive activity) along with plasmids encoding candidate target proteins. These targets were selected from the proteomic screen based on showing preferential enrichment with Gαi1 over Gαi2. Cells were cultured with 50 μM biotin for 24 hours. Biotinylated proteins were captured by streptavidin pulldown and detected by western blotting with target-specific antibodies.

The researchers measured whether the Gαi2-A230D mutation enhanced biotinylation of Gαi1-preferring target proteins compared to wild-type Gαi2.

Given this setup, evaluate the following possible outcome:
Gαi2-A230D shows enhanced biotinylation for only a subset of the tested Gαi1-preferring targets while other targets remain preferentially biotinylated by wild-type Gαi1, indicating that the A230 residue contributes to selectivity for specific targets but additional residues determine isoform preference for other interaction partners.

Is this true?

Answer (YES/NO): NO